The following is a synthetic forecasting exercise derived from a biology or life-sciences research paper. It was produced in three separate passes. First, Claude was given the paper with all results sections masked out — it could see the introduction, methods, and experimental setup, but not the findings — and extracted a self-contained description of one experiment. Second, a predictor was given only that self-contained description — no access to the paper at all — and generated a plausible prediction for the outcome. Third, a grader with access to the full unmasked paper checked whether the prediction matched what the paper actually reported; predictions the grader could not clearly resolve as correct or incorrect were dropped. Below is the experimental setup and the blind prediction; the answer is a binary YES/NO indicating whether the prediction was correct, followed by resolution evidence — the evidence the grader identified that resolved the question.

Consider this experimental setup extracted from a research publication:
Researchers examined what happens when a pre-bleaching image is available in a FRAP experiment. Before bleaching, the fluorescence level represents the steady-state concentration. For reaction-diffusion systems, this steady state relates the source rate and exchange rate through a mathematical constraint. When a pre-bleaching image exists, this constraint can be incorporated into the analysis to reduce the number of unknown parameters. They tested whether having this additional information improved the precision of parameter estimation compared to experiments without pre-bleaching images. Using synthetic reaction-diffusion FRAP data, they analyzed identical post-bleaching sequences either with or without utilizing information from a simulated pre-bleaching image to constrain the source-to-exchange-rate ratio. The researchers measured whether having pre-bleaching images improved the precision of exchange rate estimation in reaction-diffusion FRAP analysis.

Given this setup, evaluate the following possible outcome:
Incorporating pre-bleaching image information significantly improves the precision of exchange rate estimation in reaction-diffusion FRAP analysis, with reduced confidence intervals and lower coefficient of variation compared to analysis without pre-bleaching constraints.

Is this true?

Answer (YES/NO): YES